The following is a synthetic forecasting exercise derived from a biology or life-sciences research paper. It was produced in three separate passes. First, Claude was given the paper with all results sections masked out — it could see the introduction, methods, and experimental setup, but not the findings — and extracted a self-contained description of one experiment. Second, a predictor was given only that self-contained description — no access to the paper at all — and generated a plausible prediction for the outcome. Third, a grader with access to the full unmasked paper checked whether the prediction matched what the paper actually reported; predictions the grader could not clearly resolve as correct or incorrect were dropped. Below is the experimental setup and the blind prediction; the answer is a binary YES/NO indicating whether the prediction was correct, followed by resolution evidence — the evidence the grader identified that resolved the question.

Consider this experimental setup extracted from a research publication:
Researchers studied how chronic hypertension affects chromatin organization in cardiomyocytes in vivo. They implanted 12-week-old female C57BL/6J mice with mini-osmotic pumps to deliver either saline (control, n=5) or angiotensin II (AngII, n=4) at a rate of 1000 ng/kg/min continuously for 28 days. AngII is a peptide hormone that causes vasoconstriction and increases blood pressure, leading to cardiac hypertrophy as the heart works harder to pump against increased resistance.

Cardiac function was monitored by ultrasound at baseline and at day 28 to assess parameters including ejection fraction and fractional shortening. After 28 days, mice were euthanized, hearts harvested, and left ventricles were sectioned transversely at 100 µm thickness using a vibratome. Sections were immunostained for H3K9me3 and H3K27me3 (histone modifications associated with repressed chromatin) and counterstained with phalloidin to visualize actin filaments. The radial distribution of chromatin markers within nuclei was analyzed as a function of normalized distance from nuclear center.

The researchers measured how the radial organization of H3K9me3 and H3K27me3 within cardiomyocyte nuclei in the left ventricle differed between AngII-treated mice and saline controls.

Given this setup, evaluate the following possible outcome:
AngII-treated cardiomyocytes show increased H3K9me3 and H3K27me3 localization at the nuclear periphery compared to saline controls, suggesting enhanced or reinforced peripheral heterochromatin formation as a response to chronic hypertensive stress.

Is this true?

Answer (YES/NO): NO